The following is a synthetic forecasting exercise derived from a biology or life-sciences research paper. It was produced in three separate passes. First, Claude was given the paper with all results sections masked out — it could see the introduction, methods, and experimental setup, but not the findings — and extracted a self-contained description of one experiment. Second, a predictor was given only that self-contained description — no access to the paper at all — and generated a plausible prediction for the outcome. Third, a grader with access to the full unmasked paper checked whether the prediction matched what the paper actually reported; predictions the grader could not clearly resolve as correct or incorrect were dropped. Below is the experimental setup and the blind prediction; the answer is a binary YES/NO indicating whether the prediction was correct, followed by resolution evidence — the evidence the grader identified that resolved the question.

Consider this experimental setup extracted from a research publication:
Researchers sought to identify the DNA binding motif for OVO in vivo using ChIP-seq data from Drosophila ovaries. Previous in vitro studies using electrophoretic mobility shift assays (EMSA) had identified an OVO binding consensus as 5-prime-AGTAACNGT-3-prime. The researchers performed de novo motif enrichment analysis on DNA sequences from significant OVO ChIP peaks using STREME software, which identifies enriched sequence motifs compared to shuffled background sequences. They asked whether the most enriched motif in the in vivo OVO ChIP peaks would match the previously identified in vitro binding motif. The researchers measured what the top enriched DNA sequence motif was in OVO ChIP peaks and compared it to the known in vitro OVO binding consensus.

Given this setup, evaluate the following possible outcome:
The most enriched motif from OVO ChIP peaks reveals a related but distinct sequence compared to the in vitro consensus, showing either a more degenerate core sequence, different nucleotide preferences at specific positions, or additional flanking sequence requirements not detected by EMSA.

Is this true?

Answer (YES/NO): YES